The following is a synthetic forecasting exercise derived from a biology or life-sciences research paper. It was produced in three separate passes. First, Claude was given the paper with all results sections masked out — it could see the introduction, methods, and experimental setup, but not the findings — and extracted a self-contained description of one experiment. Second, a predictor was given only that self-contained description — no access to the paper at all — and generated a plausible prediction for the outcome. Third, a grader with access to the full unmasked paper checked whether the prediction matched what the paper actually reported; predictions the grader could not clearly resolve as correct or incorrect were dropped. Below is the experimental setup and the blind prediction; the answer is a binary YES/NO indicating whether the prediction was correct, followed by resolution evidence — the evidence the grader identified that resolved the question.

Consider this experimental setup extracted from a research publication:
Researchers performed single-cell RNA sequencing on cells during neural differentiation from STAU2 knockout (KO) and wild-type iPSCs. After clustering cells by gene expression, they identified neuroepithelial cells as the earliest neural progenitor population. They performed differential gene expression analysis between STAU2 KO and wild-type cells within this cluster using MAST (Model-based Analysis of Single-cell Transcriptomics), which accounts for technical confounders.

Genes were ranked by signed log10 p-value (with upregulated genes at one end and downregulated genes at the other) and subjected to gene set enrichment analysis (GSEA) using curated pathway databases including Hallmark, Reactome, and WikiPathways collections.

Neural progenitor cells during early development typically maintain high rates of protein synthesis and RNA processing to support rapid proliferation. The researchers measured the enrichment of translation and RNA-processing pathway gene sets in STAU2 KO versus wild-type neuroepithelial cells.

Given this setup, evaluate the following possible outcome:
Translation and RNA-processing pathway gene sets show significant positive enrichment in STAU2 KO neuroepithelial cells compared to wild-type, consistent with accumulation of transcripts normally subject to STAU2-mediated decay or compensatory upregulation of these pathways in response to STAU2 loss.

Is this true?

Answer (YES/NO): NO